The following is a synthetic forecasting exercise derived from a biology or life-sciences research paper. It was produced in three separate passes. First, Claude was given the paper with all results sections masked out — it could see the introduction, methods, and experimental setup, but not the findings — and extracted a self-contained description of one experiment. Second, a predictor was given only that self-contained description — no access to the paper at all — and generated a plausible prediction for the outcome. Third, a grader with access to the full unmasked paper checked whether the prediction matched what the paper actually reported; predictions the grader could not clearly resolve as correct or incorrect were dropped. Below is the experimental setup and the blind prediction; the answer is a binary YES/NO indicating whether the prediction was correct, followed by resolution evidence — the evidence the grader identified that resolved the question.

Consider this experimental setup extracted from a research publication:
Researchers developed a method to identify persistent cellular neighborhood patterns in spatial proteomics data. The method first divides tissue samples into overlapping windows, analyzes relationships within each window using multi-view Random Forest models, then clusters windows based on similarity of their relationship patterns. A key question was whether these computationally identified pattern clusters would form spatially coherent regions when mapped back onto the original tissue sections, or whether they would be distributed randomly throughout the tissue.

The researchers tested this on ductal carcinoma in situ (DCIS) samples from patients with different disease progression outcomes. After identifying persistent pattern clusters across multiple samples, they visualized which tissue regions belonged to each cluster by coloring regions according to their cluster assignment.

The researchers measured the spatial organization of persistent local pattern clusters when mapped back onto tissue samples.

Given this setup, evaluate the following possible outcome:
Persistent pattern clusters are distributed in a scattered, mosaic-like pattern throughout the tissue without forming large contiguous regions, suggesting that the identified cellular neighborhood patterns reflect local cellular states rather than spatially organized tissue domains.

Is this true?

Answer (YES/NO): NO